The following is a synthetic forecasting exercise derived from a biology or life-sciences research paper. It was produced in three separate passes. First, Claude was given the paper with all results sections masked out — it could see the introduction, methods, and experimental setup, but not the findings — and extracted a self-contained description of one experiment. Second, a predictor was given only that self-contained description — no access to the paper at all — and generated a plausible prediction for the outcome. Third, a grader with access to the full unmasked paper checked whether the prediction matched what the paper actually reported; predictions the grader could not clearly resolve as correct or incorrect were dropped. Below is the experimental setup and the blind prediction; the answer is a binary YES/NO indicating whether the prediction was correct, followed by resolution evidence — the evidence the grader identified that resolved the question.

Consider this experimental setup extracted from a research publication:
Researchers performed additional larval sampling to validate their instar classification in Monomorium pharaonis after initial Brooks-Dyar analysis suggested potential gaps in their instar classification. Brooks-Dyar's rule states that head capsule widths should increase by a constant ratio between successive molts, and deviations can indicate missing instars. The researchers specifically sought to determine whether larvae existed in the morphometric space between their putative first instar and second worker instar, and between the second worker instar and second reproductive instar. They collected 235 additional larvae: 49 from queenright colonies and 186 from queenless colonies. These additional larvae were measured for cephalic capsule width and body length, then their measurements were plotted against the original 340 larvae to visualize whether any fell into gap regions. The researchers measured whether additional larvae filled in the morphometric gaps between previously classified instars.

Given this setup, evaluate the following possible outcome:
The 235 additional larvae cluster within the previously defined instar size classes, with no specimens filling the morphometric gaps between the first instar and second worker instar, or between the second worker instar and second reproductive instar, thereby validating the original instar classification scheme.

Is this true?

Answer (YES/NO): NO